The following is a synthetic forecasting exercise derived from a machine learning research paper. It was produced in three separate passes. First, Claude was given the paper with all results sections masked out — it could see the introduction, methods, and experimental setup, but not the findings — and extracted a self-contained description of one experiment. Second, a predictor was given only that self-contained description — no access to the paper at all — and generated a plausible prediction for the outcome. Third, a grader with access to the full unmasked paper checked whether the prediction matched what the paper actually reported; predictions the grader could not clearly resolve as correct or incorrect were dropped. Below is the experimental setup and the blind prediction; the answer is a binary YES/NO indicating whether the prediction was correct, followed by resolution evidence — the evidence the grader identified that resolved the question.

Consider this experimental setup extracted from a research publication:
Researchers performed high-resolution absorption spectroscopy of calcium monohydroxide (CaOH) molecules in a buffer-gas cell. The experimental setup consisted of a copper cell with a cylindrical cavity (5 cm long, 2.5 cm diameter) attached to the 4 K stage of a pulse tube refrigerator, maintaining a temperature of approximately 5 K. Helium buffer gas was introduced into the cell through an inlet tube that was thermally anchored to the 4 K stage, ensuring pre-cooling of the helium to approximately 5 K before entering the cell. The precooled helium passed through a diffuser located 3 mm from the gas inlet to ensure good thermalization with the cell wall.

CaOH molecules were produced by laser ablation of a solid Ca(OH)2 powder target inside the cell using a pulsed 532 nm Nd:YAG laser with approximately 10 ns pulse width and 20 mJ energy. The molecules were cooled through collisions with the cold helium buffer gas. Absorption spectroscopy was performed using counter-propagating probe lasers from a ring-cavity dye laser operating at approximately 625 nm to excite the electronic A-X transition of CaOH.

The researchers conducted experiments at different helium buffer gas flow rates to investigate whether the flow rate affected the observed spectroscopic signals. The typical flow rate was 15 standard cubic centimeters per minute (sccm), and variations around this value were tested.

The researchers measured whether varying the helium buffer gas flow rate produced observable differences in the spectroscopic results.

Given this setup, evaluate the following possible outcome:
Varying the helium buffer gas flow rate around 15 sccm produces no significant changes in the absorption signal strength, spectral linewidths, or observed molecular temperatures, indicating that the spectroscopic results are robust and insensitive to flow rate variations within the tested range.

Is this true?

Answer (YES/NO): YES